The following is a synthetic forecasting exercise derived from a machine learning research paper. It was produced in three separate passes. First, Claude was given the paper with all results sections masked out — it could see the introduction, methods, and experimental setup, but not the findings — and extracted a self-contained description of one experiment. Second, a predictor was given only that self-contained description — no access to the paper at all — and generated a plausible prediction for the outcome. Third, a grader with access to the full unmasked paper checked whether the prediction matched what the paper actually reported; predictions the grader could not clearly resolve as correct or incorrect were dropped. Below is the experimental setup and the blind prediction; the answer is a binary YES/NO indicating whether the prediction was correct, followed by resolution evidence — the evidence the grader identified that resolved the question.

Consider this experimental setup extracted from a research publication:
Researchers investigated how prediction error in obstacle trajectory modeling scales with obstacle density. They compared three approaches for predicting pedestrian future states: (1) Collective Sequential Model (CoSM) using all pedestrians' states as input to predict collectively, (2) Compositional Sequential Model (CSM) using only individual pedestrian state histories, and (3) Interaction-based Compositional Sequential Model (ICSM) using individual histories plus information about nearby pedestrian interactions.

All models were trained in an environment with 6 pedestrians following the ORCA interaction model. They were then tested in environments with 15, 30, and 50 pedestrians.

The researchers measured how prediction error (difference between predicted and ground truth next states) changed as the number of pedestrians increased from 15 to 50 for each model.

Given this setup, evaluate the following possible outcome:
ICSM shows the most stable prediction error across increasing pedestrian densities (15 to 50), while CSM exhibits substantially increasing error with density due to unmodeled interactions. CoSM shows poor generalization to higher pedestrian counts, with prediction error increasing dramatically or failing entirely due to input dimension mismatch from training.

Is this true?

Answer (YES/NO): NO